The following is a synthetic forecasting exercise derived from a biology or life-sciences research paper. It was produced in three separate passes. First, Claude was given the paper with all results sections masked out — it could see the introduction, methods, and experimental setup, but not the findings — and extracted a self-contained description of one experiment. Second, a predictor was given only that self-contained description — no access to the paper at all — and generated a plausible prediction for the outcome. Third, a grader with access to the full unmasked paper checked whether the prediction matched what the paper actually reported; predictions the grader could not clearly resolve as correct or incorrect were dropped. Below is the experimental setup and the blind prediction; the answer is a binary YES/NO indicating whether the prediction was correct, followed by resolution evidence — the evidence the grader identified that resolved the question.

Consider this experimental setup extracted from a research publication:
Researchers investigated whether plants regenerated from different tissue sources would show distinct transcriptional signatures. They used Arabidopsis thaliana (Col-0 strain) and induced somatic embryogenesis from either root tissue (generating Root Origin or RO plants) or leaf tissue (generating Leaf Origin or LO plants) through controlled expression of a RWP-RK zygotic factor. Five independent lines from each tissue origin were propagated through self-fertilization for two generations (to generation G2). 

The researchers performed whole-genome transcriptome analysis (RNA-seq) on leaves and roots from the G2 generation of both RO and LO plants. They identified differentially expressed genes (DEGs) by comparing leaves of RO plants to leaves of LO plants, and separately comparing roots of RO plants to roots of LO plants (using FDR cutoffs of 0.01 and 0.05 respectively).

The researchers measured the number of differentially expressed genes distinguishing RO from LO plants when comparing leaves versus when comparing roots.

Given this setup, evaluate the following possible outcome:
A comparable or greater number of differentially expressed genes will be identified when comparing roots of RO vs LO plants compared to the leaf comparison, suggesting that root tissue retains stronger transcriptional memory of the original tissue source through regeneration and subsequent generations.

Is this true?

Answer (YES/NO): NO